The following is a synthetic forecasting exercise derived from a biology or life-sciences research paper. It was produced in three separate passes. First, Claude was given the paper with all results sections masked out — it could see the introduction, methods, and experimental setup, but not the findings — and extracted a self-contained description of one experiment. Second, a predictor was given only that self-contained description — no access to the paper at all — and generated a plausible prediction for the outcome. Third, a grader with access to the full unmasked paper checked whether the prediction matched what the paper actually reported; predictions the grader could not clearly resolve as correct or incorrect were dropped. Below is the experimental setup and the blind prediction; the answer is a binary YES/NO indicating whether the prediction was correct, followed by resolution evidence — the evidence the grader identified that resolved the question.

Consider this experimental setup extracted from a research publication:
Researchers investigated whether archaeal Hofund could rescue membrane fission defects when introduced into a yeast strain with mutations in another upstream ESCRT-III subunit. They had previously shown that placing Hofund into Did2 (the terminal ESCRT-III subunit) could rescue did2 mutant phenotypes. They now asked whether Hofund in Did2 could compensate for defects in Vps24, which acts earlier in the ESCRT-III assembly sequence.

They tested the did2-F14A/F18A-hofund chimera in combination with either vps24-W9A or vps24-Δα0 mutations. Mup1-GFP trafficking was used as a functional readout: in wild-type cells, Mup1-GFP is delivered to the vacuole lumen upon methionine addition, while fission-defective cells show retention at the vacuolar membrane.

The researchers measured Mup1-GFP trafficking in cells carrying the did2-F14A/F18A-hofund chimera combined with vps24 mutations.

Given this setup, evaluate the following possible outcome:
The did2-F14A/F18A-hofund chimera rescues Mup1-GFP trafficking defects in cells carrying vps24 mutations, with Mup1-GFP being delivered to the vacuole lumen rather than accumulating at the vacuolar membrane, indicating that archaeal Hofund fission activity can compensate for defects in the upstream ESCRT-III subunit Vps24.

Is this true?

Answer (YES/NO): NO